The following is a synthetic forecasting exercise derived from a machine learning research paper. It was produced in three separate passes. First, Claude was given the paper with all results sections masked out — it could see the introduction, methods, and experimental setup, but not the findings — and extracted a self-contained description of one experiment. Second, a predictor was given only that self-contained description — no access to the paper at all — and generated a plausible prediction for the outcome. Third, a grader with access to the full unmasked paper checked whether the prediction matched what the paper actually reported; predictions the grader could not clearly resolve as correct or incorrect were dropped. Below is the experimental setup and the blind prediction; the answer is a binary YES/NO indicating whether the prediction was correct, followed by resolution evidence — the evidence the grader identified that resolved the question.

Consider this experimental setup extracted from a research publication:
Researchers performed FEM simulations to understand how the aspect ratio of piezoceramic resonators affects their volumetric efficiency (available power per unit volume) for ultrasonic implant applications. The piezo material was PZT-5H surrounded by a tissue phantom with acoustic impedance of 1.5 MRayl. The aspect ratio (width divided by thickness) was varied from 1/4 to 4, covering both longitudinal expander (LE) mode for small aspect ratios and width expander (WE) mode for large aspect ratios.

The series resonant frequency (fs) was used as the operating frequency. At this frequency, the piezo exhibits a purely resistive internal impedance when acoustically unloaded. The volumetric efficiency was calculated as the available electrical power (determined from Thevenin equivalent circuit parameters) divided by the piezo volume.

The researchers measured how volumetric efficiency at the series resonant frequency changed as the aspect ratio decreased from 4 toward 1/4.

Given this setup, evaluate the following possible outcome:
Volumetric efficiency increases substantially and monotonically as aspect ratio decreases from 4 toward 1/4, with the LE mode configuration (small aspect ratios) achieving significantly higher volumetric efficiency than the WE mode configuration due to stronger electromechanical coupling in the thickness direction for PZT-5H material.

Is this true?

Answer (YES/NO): YES